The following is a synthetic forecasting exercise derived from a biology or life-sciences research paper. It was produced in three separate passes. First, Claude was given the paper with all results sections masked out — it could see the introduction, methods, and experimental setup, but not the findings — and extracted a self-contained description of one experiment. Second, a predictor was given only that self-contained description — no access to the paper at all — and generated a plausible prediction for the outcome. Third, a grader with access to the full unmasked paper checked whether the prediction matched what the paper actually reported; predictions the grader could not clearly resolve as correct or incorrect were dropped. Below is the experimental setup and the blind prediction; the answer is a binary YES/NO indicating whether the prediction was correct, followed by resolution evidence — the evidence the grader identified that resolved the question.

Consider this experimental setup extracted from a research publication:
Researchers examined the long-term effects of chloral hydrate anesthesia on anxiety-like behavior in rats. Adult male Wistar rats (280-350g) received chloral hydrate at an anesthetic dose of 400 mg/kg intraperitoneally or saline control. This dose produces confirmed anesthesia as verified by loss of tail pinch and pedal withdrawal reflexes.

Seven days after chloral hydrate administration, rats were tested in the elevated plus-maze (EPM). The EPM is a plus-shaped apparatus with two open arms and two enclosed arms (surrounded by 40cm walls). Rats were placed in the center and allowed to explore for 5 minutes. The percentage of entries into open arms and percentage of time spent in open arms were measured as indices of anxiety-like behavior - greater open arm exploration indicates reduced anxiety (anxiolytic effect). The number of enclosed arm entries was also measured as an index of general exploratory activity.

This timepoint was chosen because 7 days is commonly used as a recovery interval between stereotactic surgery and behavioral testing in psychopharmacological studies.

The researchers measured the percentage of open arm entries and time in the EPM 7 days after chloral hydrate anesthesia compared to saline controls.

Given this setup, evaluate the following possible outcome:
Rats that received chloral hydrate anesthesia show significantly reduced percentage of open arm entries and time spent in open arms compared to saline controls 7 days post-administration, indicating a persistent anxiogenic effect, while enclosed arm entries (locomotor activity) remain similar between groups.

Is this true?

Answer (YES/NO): NO